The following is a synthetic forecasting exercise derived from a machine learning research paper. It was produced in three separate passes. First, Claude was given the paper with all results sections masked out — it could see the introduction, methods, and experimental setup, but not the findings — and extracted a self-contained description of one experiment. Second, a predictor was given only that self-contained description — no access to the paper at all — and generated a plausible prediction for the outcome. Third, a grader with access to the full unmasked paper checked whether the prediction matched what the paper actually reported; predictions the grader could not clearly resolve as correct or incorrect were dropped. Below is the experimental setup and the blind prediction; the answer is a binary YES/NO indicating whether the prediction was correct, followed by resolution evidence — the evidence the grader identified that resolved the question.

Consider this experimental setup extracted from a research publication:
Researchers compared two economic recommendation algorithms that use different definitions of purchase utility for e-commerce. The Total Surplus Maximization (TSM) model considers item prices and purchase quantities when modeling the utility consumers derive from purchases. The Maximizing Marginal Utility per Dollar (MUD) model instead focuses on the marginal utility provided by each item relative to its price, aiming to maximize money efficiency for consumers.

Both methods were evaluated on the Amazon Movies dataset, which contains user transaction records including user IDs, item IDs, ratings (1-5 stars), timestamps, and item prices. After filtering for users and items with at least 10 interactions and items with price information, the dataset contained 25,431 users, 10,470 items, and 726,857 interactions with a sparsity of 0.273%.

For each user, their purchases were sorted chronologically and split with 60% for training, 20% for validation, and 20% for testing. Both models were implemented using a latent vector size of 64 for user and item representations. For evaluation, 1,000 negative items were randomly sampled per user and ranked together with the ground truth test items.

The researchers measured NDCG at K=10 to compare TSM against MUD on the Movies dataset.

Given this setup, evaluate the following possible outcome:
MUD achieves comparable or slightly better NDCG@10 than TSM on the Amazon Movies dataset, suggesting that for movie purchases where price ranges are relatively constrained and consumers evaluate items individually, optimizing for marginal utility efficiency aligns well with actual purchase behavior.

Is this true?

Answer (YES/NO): NO